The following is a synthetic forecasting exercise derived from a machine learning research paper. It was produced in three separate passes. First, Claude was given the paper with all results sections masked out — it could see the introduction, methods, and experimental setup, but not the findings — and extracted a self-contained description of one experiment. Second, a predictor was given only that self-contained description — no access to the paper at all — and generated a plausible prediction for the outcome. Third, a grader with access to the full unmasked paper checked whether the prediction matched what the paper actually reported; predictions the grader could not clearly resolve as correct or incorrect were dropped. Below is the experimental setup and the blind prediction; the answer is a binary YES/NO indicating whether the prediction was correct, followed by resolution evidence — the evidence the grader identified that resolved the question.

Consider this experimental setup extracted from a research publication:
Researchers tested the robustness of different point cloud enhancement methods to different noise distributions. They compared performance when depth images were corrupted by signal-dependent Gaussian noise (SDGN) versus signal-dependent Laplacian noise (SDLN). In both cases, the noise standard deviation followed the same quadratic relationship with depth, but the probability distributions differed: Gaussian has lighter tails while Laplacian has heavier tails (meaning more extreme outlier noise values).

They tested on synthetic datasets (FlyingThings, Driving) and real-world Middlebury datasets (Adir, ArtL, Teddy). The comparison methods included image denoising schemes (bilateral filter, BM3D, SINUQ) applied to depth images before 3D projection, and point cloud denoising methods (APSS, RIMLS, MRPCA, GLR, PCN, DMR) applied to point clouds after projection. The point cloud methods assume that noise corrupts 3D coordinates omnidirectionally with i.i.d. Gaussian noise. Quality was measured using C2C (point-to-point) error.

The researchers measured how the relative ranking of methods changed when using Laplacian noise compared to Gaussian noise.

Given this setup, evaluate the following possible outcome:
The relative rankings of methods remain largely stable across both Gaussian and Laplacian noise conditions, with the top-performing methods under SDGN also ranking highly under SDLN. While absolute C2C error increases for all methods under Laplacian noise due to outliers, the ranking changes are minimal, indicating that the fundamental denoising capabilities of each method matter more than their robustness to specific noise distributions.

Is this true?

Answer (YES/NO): NO